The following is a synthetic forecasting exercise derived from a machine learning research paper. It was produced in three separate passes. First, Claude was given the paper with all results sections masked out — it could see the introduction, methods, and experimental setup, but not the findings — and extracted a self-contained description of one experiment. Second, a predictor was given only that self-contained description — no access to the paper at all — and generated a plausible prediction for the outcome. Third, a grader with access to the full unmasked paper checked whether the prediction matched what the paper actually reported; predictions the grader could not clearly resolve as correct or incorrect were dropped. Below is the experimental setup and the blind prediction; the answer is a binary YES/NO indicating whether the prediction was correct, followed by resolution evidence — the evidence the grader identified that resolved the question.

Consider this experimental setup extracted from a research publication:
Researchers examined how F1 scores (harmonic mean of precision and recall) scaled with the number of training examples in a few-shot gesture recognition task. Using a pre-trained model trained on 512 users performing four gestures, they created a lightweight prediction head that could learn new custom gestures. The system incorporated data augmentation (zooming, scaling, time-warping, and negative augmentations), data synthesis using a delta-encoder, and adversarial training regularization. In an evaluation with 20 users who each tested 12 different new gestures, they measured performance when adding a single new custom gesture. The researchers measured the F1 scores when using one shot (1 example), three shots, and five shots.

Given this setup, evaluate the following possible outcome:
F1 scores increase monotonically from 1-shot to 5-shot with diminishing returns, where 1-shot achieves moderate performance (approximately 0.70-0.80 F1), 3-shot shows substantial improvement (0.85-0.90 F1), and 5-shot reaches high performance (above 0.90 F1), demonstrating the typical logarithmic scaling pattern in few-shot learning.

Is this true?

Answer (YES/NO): NO